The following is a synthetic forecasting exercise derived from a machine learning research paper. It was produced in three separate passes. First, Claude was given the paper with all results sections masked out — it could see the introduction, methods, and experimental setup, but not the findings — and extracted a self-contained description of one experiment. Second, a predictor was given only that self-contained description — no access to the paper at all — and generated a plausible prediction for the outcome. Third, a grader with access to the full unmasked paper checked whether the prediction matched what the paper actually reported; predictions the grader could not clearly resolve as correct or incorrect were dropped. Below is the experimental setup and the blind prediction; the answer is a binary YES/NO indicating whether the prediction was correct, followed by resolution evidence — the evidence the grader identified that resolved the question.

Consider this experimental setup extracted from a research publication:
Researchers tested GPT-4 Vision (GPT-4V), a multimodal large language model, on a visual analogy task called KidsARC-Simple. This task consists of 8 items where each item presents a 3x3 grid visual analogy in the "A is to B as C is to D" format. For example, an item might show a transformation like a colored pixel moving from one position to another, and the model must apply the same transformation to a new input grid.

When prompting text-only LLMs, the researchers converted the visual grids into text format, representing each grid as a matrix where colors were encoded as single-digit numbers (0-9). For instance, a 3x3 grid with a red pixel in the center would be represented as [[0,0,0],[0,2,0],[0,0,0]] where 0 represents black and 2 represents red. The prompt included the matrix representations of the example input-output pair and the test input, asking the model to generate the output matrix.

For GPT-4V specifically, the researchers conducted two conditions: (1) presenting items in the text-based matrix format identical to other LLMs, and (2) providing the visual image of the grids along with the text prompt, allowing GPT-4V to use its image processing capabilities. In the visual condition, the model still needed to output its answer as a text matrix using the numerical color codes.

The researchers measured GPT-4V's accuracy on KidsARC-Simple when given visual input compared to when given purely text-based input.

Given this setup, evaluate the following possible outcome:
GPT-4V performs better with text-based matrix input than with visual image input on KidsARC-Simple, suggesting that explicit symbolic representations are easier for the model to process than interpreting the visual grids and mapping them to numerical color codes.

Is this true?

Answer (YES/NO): YES